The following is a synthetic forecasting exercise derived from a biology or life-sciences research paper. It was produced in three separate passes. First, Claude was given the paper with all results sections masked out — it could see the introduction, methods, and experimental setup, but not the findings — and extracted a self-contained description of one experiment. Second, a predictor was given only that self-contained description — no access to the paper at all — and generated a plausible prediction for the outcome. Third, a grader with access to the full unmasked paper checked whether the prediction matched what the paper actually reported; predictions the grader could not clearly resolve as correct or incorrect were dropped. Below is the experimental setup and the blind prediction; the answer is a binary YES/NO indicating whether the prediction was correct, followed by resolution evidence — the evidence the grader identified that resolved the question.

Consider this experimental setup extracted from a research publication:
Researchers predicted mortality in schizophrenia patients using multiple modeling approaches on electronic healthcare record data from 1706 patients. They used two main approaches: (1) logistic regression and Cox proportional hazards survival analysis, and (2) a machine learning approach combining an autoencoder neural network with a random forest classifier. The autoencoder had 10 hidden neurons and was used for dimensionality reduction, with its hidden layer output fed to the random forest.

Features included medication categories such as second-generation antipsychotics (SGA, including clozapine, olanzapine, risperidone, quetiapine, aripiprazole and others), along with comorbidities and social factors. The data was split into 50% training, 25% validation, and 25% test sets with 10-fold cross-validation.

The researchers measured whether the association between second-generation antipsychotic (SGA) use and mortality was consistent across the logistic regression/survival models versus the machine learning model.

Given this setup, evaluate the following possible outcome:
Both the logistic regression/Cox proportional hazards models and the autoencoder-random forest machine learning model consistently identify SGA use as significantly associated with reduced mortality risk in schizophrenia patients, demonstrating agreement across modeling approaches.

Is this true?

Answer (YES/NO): NO